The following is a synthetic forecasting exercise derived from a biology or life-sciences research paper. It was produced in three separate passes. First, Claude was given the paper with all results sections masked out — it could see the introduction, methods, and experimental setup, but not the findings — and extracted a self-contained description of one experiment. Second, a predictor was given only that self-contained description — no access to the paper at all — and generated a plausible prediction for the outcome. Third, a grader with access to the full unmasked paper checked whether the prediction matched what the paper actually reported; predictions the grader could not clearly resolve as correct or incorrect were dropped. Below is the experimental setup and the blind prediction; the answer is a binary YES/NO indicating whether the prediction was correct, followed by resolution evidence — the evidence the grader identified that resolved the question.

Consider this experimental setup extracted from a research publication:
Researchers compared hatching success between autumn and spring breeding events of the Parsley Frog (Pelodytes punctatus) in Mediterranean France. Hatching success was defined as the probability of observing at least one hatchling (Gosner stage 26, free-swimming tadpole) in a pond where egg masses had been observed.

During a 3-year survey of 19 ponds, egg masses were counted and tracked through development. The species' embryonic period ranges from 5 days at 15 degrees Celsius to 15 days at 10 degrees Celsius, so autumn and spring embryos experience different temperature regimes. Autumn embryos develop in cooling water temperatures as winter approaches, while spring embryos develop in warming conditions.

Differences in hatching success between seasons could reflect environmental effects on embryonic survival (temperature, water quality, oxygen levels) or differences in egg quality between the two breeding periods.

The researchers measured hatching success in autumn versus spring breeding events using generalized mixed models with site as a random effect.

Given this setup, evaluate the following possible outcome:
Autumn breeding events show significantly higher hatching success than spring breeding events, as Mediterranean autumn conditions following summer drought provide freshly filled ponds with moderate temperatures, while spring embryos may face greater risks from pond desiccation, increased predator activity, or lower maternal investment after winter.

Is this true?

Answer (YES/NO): YES